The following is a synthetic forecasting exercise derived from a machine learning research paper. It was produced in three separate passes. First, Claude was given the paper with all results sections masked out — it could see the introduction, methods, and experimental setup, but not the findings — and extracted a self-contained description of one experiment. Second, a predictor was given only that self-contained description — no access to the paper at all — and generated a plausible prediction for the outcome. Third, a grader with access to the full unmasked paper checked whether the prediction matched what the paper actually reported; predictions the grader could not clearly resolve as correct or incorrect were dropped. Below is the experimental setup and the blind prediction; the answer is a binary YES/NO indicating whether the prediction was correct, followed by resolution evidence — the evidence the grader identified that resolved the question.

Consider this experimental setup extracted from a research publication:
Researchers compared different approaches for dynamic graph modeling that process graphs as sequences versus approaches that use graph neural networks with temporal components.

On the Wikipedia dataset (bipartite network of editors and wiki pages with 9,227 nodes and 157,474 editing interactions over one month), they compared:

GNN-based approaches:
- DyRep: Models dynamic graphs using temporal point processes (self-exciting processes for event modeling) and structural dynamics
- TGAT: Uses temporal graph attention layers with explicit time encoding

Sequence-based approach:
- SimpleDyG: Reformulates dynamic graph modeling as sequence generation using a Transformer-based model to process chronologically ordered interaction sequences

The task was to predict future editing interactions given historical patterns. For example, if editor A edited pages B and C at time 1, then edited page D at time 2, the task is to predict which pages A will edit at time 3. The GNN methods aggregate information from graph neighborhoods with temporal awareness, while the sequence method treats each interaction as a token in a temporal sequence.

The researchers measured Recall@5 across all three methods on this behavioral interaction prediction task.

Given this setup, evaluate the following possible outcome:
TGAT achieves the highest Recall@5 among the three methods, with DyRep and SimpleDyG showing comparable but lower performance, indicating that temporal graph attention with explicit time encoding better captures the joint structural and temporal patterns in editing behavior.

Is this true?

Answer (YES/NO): NO